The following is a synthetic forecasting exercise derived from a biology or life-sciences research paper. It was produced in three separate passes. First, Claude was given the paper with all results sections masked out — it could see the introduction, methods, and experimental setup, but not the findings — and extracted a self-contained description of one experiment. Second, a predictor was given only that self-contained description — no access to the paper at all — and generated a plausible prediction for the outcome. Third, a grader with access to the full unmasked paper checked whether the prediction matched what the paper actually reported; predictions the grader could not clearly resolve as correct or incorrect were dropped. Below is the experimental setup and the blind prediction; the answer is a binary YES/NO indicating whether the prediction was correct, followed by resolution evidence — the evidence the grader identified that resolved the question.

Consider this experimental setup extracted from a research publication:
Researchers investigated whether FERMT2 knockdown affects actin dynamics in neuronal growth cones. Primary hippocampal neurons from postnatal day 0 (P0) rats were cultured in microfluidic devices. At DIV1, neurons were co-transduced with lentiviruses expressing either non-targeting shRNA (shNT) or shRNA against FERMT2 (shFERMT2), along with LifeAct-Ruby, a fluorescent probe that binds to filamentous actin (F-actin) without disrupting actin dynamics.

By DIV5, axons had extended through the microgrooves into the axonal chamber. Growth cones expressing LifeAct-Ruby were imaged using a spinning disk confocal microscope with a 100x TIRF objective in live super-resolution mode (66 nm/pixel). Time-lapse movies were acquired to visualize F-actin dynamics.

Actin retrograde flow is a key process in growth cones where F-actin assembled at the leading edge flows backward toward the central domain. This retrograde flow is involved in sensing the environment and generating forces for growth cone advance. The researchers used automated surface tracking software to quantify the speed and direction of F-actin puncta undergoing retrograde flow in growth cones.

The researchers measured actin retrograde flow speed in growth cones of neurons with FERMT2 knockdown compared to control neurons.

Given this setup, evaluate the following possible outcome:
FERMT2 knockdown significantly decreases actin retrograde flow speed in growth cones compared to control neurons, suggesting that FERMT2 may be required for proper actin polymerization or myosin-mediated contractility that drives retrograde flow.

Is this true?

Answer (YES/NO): NO